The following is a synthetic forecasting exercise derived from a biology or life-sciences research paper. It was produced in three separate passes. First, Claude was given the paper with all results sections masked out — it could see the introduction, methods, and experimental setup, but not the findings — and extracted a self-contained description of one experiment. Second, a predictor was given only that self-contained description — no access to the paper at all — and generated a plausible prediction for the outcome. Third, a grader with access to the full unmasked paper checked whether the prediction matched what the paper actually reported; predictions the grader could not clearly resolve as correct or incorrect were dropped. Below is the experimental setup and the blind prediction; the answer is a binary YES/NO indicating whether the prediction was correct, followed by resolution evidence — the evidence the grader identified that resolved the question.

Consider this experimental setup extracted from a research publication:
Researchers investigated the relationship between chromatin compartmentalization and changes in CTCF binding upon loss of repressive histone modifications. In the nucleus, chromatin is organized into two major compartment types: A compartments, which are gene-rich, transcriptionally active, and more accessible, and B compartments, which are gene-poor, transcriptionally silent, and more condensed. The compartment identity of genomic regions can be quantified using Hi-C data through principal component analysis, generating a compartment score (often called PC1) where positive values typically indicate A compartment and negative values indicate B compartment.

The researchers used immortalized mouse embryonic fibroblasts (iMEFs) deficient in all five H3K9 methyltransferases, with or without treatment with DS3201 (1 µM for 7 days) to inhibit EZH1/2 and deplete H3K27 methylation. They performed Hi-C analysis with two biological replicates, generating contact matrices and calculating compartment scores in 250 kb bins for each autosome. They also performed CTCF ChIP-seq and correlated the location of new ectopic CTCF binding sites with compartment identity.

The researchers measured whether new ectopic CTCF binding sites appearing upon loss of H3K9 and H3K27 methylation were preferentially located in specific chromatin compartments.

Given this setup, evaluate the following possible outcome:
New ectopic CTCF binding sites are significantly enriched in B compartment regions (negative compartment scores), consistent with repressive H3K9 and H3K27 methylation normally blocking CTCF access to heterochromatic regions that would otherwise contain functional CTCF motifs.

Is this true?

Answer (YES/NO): NO